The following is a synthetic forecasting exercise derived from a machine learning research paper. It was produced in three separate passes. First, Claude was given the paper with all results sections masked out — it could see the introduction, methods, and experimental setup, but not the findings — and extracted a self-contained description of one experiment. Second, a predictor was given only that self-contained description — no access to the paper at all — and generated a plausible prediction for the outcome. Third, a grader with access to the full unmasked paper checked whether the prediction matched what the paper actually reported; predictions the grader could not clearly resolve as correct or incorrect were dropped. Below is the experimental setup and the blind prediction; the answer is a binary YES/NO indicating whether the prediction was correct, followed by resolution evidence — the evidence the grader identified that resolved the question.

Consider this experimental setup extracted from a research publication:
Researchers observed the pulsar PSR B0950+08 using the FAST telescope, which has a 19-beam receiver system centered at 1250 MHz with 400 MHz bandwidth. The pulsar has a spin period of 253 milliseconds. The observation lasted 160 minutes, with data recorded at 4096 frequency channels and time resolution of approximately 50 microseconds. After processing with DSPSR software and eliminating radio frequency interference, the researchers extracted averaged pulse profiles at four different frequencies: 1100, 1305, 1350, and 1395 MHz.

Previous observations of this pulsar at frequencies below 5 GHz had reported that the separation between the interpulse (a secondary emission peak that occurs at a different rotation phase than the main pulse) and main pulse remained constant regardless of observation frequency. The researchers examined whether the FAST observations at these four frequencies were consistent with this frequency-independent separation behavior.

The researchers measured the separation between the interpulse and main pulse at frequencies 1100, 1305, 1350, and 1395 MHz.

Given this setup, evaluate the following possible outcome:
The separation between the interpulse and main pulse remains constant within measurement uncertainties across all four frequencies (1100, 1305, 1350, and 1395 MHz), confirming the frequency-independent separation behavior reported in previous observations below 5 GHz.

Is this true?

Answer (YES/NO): YES